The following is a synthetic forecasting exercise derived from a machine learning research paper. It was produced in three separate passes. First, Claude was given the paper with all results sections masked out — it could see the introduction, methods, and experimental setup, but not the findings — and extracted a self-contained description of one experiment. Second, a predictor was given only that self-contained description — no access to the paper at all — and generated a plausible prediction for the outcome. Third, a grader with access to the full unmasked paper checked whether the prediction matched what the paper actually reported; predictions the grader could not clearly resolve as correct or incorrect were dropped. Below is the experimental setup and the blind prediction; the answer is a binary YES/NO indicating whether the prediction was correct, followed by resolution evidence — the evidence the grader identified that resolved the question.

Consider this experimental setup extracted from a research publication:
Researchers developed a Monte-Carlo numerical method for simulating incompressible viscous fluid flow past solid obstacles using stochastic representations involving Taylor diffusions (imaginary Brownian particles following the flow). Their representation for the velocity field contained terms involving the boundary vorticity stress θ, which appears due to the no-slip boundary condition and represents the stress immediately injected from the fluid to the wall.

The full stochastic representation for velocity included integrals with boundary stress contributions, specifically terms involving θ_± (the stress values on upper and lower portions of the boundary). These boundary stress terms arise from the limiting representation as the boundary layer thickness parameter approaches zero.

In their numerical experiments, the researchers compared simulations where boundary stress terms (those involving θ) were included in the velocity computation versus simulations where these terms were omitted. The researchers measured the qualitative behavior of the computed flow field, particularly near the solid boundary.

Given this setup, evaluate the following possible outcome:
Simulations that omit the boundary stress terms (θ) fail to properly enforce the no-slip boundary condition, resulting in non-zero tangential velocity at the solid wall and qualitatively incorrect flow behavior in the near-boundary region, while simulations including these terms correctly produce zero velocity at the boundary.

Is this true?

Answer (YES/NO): NO